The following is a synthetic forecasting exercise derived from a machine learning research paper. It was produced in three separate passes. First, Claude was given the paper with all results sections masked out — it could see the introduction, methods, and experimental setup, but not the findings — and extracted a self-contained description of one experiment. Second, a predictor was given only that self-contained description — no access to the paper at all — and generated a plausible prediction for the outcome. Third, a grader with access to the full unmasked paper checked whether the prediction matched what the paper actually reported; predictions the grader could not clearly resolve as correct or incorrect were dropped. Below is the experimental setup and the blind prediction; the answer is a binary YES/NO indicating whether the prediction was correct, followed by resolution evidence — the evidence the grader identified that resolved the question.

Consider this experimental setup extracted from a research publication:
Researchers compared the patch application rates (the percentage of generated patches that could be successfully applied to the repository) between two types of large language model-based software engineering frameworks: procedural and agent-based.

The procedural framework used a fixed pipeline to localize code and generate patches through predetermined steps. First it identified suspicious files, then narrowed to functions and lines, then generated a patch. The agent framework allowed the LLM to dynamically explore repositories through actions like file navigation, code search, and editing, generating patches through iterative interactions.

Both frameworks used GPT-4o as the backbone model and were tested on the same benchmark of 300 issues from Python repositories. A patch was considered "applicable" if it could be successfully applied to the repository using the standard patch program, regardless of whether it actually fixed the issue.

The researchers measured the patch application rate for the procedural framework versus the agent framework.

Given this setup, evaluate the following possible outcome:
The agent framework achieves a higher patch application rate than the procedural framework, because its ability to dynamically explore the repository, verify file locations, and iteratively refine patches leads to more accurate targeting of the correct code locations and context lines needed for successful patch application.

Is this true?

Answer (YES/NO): NO